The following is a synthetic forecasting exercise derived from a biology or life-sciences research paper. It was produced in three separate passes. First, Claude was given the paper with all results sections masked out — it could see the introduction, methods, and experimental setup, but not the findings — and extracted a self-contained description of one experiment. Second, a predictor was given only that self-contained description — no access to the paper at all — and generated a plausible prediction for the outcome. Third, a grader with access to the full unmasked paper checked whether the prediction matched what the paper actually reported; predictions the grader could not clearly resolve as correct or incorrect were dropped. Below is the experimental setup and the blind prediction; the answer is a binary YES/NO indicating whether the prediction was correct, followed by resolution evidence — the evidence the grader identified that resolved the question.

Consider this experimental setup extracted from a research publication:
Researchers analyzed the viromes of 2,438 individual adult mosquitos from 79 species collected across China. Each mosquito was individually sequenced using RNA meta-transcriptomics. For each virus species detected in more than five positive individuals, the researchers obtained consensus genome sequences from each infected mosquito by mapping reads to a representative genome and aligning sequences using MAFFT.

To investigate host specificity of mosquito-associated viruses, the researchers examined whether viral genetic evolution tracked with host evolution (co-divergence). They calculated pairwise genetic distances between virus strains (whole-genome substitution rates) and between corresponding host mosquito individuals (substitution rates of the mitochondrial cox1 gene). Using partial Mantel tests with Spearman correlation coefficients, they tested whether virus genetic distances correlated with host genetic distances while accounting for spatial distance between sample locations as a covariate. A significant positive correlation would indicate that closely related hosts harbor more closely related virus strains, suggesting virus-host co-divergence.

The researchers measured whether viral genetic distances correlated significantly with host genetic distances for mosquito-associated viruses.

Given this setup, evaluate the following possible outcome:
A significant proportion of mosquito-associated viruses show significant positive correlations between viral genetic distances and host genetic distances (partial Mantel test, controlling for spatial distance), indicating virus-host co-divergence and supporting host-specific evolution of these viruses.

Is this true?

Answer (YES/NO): NO